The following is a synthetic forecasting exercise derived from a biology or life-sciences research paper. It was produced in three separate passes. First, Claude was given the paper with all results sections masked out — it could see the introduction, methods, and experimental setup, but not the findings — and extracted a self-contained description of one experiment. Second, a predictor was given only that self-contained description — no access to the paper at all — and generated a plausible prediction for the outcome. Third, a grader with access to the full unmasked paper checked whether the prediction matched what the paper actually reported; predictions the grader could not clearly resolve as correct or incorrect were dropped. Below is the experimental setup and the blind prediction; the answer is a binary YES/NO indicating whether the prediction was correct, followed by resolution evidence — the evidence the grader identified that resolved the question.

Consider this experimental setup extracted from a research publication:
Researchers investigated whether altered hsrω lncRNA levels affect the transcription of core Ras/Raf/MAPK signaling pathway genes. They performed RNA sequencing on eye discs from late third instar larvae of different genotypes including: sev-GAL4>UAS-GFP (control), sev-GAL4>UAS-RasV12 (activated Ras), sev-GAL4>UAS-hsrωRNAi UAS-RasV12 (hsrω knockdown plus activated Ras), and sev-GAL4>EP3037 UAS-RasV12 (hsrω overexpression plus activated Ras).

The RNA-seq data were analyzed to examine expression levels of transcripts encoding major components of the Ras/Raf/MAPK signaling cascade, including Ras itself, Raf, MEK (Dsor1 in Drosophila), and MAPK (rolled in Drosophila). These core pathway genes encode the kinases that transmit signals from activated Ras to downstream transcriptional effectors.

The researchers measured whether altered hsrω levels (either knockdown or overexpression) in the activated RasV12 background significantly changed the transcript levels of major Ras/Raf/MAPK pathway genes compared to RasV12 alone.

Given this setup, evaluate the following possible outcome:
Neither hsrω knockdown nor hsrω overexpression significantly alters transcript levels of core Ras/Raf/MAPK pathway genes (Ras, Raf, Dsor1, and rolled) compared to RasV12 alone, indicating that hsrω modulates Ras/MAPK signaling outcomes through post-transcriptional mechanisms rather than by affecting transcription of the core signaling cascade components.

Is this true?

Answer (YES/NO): YES